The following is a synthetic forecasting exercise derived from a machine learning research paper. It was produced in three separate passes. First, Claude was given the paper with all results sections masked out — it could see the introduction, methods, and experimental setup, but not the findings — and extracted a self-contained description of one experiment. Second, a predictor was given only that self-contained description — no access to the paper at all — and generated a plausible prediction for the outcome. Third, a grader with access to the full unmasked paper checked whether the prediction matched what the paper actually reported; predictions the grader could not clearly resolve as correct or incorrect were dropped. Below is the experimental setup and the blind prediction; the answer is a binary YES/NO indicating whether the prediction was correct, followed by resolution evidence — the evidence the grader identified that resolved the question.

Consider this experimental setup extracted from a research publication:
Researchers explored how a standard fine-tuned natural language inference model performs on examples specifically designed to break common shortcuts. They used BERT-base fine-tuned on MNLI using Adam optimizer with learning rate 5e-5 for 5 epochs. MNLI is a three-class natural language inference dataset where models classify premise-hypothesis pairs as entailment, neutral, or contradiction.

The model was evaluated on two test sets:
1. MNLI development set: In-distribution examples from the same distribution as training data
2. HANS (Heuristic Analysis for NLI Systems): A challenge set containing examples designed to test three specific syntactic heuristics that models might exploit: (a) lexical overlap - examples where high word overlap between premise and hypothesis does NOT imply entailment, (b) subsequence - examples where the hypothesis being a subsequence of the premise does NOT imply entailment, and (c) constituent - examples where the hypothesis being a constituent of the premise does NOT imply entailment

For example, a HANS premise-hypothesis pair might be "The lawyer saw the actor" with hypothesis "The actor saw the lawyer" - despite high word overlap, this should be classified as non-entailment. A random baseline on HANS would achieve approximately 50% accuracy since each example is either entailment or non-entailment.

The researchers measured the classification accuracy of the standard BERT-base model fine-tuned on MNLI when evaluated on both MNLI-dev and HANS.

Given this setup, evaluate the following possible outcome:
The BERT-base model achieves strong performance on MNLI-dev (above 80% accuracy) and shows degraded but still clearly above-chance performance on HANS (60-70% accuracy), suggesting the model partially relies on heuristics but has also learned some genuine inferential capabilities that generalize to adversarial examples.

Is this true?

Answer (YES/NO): YES